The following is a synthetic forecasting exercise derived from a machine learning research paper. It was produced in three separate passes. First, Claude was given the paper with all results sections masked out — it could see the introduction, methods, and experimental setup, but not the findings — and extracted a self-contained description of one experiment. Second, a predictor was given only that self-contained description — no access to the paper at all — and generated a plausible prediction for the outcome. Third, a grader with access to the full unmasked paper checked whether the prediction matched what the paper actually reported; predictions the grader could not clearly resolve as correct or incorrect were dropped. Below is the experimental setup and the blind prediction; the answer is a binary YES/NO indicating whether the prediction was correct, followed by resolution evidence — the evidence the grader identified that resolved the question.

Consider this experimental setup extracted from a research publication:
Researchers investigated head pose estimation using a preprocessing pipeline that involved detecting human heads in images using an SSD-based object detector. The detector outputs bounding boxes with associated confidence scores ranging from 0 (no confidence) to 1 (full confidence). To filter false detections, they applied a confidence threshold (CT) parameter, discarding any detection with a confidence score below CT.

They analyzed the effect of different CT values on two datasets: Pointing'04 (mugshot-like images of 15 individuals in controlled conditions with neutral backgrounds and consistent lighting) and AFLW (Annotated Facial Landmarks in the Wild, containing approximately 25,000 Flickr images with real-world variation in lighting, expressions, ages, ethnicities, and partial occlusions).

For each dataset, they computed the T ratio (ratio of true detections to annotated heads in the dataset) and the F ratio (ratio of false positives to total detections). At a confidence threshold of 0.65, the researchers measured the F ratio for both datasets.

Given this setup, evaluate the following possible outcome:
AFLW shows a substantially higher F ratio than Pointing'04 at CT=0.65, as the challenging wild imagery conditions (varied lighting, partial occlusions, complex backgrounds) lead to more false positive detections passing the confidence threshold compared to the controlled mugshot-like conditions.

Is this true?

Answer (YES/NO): YES